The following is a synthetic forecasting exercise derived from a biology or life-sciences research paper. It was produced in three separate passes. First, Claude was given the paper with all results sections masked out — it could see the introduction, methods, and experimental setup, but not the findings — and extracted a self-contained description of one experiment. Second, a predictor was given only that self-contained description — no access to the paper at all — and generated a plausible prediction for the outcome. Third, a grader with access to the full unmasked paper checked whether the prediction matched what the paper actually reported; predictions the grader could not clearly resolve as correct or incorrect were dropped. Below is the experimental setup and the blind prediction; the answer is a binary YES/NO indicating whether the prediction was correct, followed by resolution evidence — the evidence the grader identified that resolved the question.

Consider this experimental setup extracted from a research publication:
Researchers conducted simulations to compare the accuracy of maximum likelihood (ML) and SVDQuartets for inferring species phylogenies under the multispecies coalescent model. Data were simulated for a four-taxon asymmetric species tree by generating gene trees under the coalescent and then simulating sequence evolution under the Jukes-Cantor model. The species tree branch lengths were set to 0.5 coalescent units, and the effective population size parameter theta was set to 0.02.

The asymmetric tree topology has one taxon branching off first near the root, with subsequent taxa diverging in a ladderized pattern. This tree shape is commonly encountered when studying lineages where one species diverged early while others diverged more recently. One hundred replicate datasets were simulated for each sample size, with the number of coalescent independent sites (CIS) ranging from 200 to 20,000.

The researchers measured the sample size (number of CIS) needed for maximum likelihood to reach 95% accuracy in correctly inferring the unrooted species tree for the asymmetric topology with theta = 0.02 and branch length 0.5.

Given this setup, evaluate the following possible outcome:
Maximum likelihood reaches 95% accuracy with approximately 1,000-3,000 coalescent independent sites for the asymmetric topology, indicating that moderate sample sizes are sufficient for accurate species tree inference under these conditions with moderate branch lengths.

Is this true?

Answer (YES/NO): NO